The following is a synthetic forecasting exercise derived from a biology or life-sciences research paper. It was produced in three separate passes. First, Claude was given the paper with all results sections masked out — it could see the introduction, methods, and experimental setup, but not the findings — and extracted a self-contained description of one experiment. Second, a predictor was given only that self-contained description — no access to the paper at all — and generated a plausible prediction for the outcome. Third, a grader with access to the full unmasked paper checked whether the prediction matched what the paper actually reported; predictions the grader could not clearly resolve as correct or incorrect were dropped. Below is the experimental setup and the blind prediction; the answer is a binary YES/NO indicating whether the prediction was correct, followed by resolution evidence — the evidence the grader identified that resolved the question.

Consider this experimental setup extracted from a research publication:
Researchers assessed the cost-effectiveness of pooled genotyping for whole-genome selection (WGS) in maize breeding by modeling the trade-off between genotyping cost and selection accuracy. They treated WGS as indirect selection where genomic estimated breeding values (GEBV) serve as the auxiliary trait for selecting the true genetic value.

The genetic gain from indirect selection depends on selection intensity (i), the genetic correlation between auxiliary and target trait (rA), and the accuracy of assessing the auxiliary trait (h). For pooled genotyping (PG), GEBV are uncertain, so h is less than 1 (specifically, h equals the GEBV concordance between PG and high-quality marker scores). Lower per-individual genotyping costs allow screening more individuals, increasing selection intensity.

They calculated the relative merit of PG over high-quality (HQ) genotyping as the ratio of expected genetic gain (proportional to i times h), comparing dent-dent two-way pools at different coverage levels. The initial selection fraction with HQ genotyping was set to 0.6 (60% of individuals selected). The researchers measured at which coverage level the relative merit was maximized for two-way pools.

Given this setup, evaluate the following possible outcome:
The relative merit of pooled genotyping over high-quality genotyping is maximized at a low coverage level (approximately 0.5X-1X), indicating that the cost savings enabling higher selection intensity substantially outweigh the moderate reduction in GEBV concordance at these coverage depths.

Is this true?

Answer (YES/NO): YES